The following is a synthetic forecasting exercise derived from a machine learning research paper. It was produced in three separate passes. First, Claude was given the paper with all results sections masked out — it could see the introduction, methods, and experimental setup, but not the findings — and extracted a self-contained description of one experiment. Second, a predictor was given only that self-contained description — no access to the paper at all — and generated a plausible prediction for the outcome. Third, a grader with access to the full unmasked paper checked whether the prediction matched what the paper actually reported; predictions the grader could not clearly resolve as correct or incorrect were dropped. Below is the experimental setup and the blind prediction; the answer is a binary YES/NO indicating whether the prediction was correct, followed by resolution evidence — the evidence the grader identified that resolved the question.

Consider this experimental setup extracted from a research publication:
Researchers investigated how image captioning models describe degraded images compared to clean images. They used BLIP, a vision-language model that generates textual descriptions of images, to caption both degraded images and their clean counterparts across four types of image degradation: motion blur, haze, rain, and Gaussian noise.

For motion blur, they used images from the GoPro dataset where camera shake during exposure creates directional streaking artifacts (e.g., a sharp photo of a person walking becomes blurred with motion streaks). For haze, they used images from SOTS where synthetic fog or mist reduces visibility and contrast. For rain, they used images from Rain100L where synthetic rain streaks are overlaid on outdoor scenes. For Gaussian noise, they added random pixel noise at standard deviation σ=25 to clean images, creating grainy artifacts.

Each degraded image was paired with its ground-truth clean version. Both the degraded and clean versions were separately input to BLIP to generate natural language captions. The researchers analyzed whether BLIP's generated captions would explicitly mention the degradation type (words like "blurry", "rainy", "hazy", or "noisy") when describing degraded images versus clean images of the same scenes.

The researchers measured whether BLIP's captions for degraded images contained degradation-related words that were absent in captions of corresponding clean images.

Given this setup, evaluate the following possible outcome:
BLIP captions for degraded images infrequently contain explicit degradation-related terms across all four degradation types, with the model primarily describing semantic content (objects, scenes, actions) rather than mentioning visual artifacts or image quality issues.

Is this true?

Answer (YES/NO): NO